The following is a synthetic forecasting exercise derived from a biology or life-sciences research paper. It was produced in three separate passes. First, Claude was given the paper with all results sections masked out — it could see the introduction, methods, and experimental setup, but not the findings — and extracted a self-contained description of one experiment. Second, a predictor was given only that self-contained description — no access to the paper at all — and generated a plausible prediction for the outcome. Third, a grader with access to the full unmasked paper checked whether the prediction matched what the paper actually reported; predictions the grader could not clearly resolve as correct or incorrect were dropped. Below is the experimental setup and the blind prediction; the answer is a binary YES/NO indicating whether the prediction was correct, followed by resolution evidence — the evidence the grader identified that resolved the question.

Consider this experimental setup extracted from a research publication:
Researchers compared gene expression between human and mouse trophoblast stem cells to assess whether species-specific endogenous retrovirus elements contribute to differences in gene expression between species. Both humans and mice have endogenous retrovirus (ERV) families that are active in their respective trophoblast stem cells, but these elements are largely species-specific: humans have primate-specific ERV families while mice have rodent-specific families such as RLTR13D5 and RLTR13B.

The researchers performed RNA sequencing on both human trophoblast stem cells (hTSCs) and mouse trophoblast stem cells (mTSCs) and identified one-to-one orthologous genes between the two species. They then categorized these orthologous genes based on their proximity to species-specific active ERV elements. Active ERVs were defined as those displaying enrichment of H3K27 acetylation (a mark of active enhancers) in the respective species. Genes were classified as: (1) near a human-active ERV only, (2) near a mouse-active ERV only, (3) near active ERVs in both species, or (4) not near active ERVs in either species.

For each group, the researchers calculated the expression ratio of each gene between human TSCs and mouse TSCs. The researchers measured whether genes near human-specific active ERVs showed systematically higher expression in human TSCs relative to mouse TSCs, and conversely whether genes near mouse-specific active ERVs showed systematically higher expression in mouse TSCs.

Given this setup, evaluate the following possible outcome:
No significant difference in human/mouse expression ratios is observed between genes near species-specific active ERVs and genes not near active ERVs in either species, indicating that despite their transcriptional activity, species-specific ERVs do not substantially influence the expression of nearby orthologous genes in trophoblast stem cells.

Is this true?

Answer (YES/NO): NO